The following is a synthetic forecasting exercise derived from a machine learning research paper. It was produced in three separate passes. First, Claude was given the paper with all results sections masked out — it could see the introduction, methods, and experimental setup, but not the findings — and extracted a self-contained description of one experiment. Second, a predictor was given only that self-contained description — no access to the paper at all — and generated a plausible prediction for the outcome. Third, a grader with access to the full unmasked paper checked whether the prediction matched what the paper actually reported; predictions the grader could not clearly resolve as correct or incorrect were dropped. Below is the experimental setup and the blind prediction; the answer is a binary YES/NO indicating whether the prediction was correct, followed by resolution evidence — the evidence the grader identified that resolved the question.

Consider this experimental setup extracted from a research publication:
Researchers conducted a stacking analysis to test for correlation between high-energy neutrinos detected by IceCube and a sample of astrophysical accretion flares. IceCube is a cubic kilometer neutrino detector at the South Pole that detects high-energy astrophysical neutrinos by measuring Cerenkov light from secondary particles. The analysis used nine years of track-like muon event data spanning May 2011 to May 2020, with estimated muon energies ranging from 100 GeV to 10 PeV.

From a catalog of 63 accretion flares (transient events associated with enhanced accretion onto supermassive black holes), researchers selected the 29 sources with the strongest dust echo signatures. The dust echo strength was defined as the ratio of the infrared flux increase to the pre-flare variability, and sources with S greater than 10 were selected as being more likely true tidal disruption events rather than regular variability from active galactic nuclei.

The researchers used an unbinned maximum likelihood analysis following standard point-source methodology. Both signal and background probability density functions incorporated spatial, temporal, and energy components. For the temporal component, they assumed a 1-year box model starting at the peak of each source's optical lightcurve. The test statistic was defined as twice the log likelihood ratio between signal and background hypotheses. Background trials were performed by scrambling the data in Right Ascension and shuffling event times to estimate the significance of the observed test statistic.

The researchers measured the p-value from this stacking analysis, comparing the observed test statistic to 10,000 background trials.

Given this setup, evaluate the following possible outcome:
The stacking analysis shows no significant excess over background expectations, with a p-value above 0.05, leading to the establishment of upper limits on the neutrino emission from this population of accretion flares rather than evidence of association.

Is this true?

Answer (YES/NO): YES